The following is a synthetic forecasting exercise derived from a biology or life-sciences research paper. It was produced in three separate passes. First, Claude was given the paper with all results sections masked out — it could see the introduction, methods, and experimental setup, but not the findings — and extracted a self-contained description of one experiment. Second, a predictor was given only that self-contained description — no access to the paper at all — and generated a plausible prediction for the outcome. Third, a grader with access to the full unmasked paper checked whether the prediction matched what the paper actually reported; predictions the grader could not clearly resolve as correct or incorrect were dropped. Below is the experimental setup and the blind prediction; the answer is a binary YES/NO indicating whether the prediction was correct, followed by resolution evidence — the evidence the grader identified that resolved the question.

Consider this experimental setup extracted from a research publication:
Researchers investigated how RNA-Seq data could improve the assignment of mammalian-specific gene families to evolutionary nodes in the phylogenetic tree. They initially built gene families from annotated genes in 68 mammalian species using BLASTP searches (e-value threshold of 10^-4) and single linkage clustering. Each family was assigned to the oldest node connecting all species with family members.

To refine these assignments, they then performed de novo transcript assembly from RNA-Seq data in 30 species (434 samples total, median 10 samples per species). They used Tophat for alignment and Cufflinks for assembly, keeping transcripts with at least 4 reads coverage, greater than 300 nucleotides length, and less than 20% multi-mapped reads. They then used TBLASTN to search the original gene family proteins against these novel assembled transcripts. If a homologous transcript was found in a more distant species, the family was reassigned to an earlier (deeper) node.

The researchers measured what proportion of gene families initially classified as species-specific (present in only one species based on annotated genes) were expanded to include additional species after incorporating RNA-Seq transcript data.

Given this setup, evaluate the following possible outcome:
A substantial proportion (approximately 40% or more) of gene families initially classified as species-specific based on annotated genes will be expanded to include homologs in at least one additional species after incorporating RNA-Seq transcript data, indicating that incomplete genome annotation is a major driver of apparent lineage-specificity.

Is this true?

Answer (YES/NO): NO